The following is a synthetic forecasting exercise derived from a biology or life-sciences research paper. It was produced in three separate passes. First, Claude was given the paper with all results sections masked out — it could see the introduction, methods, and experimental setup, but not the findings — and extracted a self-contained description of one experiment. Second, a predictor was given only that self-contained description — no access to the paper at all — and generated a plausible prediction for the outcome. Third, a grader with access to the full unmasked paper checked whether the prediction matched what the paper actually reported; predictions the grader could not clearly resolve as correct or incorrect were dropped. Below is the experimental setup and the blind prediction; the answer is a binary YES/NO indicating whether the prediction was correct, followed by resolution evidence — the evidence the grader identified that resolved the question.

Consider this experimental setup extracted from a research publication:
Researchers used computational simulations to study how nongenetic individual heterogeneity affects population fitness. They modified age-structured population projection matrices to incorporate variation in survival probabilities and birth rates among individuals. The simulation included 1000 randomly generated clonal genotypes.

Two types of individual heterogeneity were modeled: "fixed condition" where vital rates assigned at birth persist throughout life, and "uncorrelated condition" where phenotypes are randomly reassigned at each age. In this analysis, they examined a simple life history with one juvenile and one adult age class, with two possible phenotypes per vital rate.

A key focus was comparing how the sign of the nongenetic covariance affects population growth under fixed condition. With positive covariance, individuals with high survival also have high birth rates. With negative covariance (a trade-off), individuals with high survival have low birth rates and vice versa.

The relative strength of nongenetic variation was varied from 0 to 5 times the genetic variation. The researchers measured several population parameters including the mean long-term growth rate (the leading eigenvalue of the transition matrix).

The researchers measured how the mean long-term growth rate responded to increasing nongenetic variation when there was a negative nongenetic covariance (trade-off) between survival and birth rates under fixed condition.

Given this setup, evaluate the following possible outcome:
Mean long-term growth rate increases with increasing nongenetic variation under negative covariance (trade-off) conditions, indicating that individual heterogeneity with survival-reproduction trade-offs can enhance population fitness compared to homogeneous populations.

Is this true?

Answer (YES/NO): NO